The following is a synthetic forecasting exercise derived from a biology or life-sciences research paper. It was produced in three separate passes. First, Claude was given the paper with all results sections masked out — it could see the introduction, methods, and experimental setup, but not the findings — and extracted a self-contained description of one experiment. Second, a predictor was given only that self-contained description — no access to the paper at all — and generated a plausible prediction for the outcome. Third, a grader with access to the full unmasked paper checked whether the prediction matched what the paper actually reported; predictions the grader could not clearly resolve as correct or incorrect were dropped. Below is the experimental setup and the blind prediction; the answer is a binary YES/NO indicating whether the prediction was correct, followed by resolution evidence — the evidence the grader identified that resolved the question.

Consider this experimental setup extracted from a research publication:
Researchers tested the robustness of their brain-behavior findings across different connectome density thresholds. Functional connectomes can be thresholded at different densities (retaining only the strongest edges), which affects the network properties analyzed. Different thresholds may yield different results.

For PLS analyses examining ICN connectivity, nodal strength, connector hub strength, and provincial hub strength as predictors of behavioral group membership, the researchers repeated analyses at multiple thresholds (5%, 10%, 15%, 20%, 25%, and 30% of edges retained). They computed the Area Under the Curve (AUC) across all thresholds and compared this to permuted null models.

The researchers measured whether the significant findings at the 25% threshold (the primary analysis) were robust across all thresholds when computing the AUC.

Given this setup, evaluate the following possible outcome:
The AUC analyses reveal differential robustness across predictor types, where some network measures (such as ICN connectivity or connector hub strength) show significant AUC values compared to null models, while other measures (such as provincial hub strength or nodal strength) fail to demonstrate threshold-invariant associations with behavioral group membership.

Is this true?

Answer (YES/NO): NO